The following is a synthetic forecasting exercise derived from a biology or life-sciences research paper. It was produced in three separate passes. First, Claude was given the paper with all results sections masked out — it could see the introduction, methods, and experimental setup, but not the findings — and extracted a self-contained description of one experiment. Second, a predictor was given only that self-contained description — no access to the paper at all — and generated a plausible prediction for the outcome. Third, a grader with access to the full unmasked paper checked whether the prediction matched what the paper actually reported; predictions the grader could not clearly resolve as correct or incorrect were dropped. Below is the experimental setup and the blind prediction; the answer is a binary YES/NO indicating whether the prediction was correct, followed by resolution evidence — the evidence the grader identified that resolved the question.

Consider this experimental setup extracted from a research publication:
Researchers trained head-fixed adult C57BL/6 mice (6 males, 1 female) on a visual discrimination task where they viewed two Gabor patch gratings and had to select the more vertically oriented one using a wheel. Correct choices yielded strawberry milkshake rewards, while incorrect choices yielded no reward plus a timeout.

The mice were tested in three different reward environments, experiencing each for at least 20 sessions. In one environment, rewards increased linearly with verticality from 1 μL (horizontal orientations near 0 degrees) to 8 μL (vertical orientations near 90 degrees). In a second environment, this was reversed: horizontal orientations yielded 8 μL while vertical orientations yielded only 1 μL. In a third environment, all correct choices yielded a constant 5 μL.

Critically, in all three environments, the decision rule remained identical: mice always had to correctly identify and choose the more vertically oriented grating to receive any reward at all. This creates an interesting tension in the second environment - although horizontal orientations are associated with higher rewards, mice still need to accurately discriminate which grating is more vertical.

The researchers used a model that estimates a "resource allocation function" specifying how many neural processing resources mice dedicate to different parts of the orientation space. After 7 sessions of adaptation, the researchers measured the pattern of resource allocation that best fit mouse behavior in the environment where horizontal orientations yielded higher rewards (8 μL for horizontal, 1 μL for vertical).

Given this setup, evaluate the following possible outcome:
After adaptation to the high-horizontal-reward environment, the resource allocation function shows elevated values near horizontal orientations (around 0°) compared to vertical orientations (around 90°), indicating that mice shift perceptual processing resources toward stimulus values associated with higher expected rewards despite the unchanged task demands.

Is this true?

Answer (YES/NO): YES